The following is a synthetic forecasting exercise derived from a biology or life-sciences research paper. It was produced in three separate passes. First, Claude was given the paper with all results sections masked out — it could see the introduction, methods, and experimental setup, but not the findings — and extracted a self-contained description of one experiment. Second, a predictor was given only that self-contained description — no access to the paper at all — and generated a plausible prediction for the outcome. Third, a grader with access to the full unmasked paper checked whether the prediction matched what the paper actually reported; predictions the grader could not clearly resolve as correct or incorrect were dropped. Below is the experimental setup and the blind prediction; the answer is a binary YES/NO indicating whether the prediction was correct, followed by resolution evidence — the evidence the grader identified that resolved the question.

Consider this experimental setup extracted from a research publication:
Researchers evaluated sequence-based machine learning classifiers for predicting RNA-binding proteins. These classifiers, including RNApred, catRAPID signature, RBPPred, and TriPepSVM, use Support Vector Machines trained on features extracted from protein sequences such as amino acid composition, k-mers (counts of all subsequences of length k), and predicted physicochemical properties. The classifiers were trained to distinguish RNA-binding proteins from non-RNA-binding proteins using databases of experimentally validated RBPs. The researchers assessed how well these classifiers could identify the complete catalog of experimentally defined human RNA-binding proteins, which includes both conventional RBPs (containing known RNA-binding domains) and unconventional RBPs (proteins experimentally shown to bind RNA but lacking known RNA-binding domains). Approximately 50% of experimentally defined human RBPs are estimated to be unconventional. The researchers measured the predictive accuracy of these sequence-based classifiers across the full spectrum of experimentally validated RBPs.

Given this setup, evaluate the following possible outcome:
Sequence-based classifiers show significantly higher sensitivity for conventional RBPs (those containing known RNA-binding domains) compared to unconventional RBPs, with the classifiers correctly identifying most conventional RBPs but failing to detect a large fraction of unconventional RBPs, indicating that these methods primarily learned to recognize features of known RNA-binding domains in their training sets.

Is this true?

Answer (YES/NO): YES